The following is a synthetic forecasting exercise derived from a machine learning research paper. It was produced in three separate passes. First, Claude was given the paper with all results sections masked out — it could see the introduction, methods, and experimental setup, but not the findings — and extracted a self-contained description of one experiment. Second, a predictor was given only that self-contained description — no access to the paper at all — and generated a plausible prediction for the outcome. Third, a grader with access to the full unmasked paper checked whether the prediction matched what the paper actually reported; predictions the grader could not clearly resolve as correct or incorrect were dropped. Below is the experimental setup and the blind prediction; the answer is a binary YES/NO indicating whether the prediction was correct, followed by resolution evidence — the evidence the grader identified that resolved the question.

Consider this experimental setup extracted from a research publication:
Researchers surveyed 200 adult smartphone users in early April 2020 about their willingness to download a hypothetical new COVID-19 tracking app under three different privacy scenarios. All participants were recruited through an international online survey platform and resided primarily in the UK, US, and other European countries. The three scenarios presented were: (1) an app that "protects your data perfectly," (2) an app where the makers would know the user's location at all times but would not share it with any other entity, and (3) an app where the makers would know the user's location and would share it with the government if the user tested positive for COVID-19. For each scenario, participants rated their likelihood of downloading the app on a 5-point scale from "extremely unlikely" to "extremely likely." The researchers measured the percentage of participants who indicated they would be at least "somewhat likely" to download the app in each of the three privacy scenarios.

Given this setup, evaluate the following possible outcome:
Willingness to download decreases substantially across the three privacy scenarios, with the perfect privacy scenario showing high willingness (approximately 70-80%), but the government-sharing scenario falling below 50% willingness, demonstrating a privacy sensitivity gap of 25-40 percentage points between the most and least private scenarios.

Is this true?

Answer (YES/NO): NO